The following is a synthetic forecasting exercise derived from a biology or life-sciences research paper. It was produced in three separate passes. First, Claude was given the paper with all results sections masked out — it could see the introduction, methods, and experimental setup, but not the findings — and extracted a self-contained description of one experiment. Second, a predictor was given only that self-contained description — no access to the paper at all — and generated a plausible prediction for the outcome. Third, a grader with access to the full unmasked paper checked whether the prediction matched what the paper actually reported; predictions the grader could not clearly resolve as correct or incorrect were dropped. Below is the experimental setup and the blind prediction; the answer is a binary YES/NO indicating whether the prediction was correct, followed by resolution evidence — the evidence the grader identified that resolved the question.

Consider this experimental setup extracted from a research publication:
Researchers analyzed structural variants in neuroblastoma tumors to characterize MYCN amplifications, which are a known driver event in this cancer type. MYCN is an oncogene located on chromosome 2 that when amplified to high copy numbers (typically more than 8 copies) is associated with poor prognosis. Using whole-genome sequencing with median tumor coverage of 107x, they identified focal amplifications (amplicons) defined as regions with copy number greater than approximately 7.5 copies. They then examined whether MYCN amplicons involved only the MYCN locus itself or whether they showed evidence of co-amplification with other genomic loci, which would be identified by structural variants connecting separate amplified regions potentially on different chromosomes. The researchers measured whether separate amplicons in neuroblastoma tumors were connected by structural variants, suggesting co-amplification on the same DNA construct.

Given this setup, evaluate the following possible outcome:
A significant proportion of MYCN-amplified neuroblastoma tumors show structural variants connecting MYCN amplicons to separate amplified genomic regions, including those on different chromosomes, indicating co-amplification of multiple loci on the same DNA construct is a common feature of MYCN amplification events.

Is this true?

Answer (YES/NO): NO